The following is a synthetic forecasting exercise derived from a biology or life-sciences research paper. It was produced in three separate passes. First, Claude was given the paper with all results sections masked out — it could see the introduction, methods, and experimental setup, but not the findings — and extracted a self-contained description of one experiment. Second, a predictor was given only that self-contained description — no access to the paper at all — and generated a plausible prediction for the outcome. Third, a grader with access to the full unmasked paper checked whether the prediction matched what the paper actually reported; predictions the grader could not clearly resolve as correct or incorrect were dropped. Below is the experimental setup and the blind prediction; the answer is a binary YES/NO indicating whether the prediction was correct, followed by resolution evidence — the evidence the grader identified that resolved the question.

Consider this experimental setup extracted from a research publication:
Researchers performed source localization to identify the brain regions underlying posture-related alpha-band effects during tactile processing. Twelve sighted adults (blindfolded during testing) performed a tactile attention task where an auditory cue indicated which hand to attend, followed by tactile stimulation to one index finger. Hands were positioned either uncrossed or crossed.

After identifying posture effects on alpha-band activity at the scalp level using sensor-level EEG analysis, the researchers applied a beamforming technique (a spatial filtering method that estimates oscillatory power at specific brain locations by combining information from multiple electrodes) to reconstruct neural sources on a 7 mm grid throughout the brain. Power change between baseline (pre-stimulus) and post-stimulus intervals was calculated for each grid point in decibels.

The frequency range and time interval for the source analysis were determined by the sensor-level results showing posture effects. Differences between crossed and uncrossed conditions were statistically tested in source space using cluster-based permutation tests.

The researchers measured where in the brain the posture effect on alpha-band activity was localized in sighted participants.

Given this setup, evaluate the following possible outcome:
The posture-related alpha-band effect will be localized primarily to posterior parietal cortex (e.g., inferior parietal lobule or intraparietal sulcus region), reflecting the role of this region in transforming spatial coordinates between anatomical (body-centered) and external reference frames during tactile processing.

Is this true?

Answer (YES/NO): YES